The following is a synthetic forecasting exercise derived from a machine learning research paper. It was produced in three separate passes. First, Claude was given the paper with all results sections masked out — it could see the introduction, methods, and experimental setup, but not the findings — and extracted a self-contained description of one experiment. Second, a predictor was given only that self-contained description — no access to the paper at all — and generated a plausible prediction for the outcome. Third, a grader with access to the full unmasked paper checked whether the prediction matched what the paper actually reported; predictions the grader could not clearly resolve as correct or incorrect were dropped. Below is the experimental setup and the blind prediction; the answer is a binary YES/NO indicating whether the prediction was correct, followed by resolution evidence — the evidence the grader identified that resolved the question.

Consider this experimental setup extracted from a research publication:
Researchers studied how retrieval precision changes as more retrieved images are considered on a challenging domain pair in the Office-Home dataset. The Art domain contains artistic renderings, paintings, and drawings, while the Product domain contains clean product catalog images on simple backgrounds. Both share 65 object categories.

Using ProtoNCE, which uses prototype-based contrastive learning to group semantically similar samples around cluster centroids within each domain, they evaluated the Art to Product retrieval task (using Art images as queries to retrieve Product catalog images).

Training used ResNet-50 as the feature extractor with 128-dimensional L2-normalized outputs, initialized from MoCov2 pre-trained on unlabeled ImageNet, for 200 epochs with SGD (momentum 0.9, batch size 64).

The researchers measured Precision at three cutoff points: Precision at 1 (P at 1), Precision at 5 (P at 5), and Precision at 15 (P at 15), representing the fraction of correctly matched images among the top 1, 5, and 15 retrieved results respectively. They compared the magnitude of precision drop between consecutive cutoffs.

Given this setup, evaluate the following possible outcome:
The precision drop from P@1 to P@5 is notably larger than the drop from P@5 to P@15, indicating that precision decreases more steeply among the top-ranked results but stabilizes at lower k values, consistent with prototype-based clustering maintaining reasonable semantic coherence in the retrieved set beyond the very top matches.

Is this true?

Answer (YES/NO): NO